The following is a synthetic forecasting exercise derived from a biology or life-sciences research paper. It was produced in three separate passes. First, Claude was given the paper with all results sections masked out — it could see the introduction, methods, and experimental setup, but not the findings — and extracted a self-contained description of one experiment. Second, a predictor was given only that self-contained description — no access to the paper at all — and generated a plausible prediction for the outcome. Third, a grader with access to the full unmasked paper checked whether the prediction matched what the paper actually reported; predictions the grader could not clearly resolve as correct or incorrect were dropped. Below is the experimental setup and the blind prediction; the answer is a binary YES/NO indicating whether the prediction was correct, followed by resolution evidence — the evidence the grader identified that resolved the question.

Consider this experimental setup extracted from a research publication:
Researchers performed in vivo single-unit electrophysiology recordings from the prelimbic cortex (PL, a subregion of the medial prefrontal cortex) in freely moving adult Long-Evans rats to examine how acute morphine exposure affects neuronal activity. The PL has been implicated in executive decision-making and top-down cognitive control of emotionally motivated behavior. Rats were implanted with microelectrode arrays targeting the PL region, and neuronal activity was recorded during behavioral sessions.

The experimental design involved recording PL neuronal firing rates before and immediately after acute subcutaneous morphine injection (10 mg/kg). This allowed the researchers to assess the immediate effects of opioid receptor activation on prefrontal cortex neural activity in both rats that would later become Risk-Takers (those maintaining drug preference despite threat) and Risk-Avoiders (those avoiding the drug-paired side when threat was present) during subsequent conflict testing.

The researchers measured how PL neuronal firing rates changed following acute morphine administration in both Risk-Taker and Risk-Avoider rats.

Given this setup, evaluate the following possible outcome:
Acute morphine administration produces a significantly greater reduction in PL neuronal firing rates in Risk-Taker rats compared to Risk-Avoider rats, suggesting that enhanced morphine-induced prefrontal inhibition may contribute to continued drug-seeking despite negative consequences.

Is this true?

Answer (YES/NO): NO